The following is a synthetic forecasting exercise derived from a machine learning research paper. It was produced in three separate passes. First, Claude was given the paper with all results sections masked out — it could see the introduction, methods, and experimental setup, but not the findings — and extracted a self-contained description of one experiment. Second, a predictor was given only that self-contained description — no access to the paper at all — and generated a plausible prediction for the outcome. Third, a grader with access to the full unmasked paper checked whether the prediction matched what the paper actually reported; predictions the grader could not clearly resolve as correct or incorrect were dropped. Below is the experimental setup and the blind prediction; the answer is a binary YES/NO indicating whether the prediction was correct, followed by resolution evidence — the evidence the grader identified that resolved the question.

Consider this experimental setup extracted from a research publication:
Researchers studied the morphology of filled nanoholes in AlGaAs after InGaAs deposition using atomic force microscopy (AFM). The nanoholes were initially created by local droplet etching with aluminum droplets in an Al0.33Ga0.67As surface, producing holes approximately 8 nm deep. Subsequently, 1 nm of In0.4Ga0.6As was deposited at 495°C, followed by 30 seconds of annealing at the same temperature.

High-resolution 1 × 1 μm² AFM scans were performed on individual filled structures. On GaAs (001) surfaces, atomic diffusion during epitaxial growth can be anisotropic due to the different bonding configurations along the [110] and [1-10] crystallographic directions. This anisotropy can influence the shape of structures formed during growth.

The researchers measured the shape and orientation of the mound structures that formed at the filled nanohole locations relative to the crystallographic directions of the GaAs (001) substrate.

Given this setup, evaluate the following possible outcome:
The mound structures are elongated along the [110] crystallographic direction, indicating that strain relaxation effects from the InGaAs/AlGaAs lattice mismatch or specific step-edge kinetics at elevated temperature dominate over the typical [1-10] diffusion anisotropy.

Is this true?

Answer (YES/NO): NO